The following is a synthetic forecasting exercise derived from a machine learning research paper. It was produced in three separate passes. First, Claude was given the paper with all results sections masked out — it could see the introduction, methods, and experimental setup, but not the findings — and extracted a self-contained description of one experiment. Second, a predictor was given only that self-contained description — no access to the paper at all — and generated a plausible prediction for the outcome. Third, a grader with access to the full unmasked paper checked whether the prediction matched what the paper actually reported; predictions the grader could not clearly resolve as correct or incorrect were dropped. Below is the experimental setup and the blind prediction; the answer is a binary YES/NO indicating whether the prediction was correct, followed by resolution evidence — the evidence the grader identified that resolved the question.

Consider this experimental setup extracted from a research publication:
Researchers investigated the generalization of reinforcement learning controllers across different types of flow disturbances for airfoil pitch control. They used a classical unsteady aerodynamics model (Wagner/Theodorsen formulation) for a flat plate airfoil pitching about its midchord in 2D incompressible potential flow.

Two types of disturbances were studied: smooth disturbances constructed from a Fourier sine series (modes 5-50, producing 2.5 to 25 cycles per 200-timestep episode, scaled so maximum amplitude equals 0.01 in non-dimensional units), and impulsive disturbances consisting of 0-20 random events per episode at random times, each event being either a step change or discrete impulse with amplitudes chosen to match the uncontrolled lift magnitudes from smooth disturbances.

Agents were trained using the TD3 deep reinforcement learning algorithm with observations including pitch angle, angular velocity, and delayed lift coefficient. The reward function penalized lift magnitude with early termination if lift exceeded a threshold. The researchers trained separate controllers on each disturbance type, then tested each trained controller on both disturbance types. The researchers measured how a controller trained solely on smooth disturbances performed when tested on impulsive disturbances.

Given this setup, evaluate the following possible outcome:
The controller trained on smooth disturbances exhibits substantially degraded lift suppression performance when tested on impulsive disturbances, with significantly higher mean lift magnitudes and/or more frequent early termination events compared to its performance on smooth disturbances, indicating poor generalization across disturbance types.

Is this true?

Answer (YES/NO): YES